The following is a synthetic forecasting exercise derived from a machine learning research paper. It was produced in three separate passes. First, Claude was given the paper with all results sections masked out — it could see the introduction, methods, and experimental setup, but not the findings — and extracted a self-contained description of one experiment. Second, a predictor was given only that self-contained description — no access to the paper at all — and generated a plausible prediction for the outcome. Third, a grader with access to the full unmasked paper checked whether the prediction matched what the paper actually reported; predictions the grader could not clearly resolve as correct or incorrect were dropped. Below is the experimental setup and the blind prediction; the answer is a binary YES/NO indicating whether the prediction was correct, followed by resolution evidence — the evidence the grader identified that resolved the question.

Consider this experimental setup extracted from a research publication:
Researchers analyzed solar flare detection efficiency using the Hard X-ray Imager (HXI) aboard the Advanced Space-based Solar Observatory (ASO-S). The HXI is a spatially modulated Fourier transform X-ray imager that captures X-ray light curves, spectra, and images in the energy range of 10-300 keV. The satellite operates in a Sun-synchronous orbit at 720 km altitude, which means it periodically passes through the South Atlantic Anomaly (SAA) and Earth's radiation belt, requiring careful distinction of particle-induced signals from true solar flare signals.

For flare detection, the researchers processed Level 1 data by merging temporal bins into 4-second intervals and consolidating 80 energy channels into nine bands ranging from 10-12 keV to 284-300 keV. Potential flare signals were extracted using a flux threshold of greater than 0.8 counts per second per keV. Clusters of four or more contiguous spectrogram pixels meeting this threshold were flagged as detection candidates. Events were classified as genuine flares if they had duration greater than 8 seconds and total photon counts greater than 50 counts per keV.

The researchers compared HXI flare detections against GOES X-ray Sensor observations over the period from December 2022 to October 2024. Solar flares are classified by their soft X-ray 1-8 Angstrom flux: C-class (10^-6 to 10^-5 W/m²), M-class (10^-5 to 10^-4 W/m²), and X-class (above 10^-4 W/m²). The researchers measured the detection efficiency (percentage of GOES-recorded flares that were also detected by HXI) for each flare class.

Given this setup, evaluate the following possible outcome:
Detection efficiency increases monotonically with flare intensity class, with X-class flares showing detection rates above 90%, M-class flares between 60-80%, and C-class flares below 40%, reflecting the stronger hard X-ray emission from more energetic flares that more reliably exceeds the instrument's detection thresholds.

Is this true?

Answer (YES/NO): NO